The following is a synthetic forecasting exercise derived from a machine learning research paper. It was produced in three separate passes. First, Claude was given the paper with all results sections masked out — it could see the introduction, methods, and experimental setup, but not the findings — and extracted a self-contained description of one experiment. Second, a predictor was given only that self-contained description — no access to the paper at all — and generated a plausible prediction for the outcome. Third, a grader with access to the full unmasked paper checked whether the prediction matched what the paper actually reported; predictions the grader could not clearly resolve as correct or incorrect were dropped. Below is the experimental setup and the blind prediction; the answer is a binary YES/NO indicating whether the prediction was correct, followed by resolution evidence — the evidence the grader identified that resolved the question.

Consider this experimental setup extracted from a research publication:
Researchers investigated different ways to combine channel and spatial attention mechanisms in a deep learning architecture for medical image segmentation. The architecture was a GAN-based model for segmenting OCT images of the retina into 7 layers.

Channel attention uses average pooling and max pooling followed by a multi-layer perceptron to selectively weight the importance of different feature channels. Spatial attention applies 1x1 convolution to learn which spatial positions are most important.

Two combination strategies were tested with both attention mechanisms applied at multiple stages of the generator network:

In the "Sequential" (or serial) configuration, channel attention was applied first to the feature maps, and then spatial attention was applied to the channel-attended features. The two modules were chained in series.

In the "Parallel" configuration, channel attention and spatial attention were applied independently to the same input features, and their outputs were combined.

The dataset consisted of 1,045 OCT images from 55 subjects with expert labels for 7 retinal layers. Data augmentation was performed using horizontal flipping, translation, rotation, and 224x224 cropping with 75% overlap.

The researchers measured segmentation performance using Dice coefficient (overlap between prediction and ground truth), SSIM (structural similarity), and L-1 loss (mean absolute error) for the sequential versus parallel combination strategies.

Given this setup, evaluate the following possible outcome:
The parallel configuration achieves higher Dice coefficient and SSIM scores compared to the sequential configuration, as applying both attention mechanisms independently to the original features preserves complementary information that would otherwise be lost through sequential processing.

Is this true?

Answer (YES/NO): NO